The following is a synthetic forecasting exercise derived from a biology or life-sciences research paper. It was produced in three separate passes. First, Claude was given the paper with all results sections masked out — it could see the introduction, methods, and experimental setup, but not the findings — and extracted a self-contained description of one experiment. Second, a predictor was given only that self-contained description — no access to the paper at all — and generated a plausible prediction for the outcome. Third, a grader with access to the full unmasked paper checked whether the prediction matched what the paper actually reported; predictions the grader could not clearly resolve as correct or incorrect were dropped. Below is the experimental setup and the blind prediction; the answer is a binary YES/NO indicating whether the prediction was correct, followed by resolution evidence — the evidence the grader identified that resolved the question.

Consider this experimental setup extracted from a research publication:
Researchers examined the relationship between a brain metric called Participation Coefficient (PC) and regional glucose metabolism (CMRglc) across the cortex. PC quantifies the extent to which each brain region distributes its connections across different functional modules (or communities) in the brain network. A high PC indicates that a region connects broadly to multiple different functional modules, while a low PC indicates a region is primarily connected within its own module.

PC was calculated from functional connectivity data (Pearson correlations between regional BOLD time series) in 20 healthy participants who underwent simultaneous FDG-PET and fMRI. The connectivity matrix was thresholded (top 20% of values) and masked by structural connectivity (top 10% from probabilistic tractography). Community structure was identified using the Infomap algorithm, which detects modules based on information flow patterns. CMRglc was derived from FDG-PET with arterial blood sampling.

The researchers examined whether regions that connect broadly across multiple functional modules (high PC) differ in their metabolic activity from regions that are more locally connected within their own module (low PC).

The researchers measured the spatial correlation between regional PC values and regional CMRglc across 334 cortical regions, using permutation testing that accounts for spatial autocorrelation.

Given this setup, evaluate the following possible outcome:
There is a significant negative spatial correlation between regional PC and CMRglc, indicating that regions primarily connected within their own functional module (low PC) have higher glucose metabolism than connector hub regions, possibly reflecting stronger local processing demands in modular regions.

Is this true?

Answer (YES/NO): NO